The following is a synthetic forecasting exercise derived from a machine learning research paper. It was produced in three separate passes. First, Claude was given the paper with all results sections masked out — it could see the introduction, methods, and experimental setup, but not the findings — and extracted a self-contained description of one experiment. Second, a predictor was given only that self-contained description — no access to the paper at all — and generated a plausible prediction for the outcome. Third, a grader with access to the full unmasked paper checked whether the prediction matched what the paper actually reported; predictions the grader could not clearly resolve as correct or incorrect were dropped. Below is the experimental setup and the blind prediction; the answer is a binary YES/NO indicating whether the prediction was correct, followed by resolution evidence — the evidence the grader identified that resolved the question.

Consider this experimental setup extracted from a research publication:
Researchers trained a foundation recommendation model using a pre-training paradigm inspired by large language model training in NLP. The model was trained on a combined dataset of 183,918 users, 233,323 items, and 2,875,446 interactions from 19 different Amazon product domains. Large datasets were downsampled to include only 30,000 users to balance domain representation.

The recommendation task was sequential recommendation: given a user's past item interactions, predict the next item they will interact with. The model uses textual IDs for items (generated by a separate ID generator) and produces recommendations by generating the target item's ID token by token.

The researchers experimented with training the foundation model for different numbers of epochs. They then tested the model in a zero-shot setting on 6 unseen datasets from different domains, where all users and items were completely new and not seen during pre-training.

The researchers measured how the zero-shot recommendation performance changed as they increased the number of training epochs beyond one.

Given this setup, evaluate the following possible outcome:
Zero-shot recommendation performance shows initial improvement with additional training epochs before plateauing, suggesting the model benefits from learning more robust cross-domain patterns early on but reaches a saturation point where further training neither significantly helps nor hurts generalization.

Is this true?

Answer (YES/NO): NO